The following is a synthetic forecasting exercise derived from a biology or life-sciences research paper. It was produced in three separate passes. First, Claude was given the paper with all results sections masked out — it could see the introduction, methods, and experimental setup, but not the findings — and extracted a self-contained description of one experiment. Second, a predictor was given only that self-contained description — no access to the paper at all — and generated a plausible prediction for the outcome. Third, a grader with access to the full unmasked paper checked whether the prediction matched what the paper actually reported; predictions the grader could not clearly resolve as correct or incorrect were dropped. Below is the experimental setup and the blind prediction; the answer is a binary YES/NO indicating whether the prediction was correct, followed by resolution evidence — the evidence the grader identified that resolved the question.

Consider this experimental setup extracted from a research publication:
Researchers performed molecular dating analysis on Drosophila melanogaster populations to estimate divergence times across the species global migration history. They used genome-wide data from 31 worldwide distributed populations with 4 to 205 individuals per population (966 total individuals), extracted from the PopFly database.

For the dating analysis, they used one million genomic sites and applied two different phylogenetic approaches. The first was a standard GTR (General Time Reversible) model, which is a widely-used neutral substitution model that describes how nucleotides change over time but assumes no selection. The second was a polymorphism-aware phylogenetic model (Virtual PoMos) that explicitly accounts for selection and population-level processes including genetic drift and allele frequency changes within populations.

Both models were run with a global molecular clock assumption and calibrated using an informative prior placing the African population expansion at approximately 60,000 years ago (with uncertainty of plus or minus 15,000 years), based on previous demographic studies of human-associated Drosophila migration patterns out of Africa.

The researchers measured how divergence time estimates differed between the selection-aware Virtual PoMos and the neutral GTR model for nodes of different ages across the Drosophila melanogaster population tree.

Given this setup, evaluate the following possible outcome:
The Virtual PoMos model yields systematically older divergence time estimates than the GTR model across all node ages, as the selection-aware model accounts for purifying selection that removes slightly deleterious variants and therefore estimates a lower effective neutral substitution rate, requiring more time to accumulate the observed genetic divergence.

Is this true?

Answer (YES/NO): NO